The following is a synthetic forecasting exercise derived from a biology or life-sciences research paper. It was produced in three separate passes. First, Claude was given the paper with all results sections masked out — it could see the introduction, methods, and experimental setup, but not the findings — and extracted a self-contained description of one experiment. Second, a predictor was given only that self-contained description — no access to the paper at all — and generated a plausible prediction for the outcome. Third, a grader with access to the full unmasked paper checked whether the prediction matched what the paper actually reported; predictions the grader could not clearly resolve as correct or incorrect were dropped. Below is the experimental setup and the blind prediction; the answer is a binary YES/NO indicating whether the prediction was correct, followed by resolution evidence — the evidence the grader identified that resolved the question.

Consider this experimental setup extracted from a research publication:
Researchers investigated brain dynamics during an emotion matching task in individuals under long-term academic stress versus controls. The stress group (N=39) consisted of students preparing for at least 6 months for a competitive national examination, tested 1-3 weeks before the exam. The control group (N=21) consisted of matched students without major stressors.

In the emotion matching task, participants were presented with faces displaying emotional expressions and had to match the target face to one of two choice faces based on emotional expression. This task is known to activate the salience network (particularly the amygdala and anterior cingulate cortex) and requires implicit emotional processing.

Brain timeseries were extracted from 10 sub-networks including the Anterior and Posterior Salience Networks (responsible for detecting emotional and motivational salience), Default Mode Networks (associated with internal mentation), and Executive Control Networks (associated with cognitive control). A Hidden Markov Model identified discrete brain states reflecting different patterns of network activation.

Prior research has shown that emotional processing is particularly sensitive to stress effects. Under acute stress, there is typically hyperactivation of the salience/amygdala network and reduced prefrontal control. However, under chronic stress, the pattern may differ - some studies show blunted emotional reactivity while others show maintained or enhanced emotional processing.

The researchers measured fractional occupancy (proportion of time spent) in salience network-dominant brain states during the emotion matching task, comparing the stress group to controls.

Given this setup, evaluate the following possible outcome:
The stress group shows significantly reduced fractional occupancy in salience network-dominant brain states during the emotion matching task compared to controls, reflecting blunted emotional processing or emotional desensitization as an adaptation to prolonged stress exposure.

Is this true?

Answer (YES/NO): NO